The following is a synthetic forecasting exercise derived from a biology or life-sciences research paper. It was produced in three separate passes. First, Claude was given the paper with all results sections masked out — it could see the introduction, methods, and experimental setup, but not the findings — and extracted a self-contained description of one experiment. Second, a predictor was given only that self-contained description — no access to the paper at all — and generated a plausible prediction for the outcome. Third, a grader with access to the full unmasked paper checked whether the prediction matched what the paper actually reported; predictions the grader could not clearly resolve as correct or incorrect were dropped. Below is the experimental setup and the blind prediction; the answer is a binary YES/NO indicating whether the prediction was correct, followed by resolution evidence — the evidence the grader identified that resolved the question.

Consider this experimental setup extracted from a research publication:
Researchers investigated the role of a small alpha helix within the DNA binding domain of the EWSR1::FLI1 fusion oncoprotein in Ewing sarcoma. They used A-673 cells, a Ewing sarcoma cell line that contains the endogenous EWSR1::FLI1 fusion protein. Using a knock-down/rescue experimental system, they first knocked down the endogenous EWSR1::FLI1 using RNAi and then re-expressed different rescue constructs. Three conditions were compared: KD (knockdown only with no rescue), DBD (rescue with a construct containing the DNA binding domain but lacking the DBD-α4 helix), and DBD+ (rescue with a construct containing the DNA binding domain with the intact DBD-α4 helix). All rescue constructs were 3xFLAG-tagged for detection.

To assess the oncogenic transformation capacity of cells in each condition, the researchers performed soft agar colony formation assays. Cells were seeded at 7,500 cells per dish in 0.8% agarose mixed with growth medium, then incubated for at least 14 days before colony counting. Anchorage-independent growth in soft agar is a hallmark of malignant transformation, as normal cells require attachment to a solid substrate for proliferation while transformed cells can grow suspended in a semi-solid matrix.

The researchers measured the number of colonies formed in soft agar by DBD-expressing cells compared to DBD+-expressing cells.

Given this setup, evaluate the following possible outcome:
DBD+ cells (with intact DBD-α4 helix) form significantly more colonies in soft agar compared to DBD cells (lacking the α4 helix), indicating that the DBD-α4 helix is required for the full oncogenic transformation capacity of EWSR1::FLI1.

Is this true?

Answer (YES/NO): YES